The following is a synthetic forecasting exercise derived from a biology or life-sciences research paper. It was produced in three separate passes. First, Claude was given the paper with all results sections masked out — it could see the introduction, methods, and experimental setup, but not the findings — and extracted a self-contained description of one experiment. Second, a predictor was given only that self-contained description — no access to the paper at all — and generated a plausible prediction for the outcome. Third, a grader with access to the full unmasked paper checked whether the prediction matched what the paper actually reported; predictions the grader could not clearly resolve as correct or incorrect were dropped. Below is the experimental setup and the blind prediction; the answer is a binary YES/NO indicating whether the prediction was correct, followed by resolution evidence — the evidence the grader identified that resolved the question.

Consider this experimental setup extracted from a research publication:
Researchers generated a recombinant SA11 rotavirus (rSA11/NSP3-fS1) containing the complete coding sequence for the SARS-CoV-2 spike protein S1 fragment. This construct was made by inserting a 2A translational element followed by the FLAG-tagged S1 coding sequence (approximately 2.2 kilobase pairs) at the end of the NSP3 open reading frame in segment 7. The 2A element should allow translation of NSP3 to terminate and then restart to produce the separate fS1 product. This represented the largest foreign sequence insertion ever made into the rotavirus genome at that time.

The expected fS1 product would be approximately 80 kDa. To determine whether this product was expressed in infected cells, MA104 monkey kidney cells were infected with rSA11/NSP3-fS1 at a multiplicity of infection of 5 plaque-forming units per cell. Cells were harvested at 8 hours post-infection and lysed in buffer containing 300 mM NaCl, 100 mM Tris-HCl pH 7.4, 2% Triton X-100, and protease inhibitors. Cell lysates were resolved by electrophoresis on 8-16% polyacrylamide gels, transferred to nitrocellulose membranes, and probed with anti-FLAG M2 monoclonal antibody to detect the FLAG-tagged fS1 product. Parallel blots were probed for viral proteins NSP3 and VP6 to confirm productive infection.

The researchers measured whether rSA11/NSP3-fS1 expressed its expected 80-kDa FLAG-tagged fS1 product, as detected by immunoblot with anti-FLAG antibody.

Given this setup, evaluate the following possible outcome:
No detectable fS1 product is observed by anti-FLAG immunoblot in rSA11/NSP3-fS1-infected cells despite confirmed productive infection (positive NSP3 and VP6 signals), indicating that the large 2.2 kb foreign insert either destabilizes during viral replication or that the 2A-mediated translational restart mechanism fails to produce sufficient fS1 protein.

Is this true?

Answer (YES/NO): YES